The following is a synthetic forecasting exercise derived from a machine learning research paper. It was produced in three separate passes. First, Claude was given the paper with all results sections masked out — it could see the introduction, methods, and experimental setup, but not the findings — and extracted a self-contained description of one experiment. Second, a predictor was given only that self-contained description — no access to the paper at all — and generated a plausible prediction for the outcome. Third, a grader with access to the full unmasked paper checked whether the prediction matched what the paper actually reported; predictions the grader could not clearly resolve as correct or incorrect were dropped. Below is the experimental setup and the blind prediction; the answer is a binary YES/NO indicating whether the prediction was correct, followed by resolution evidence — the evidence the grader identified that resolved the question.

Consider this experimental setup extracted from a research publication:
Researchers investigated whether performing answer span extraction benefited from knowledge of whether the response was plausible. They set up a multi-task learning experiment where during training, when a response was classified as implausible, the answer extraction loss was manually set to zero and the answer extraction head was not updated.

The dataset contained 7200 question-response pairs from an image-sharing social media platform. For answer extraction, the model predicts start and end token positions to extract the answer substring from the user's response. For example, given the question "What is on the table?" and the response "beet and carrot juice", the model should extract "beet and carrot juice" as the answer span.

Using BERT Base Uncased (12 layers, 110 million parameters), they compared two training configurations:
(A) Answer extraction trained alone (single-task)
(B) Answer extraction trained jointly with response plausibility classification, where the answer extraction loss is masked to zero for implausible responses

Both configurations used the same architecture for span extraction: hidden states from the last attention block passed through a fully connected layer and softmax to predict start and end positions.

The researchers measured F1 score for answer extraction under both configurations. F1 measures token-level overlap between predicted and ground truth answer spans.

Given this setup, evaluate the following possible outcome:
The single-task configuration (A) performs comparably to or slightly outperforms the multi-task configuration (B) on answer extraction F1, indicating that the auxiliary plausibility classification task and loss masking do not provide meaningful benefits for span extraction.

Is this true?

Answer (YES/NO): NO